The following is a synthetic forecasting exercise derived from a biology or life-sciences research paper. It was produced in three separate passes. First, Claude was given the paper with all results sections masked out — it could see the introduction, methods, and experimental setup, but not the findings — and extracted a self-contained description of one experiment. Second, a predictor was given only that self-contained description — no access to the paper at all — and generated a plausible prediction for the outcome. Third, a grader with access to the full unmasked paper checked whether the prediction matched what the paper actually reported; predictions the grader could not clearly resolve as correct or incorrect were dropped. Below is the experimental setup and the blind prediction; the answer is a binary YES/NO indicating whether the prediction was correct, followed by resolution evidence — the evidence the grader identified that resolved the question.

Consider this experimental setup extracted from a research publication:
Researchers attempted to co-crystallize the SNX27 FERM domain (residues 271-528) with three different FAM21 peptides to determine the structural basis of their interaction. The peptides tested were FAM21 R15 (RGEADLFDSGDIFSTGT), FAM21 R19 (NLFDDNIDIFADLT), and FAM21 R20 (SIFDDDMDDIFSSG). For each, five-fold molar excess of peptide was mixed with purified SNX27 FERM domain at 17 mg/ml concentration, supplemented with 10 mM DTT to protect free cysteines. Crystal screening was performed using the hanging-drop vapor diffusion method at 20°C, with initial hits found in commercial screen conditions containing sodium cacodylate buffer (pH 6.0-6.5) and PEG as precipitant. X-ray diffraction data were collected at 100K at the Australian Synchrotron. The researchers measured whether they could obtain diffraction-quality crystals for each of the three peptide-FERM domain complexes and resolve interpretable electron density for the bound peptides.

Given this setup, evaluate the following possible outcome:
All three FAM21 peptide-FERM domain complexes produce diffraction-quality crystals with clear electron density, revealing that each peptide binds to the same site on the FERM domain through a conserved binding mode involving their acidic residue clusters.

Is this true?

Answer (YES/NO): YES